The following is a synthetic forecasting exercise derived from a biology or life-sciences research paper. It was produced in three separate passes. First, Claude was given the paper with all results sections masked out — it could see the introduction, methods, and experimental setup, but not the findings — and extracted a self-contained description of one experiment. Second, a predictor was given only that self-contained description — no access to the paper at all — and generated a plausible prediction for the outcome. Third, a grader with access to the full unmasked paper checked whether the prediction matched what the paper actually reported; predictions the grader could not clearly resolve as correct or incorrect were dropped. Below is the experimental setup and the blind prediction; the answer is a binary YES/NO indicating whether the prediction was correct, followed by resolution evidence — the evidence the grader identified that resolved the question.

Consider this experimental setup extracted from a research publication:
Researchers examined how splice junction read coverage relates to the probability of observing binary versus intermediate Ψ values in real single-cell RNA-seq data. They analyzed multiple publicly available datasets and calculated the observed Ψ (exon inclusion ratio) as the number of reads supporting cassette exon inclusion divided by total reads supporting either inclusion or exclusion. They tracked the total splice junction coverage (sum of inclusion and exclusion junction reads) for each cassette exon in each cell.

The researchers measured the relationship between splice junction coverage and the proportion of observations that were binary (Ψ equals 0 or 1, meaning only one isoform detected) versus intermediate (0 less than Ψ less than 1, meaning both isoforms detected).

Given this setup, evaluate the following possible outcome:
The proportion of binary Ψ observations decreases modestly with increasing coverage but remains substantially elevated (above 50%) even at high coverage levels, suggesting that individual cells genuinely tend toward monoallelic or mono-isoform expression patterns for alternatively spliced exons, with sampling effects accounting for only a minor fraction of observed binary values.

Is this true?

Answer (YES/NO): NO